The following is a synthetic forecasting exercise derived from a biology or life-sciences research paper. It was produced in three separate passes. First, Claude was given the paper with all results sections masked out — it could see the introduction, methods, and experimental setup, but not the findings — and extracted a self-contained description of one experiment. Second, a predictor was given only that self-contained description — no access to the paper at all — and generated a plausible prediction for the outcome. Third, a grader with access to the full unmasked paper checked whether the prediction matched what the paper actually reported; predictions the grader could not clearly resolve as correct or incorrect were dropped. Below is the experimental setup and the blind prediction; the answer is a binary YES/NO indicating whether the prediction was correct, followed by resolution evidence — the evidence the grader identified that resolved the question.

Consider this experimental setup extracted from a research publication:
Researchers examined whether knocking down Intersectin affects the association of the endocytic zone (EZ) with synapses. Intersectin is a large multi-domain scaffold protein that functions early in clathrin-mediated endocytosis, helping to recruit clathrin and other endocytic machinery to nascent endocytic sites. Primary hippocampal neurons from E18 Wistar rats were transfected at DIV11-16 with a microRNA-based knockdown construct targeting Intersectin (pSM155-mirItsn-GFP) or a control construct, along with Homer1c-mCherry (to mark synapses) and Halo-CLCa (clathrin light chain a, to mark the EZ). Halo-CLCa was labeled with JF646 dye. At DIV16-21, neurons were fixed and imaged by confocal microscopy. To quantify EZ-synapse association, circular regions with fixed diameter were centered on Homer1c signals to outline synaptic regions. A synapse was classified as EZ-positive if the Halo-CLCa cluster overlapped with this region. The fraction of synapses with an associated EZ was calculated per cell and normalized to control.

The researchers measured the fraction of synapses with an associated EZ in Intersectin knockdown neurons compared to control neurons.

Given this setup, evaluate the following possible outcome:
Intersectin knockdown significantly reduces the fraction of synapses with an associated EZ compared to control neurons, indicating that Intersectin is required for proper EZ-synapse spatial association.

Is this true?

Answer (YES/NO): NO